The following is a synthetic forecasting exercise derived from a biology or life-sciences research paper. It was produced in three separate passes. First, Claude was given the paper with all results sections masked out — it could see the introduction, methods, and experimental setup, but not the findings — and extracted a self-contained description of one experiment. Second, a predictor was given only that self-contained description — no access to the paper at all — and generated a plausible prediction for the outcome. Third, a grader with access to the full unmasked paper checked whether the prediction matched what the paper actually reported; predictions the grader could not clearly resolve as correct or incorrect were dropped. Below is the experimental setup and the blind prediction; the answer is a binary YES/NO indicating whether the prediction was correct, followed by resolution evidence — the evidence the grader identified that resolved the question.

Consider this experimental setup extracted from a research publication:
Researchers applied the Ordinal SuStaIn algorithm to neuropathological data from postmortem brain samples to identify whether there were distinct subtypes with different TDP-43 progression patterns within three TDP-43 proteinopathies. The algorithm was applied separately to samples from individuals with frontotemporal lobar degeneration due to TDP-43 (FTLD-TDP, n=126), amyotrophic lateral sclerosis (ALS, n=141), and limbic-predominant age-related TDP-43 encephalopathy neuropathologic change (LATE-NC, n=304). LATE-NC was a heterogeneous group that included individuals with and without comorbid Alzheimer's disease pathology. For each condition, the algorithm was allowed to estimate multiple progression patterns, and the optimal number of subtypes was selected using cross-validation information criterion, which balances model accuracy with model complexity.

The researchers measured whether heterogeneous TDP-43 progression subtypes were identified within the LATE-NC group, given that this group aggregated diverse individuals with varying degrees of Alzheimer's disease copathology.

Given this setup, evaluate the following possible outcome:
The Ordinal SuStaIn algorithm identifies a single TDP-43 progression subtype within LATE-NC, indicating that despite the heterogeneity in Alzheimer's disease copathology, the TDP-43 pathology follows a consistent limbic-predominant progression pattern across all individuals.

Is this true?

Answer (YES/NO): YES